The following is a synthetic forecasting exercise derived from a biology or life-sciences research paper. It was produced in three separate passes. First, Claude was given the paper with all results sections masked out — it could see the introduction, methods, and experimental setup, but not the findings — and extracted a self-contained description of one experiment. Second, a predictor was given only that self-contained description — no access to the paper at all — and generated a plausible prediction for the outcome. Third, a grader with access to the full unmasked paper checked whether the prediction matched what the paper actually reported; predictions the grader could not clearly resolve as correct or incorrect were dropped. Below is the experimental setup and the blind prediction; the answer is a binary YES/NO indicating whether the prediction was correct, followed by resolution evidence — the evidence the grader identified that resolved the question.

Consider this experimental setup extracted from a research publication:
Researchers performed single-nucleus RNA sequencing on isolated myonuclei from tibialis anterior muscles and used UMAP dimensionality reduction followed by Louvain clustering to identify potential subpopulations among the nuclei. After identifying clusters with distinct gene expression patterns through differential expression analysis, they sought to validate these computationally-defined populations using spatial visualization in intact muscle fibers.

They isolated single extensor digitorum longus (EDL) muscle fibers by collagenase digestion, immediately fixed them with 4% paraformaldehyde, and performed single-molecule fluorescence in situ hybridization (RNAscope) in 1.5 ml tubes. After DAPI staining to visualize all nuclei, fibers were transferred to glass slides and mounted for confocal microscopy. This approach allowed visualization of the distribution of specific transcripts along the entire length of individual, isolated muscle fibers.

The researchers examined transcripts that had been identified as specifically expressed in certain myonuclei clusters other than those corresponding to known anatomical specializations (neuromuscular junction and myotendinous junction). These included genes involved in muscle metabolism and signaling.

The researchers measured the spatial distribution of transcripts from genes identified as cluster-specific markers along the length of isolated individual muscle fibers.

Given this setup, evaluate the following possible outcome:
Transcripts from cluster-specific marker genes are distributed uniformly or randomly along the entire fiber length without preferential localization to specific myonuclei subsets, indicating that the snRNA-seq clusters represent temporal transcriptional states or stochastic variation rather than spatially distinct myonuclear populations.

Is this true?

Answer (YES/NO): NO